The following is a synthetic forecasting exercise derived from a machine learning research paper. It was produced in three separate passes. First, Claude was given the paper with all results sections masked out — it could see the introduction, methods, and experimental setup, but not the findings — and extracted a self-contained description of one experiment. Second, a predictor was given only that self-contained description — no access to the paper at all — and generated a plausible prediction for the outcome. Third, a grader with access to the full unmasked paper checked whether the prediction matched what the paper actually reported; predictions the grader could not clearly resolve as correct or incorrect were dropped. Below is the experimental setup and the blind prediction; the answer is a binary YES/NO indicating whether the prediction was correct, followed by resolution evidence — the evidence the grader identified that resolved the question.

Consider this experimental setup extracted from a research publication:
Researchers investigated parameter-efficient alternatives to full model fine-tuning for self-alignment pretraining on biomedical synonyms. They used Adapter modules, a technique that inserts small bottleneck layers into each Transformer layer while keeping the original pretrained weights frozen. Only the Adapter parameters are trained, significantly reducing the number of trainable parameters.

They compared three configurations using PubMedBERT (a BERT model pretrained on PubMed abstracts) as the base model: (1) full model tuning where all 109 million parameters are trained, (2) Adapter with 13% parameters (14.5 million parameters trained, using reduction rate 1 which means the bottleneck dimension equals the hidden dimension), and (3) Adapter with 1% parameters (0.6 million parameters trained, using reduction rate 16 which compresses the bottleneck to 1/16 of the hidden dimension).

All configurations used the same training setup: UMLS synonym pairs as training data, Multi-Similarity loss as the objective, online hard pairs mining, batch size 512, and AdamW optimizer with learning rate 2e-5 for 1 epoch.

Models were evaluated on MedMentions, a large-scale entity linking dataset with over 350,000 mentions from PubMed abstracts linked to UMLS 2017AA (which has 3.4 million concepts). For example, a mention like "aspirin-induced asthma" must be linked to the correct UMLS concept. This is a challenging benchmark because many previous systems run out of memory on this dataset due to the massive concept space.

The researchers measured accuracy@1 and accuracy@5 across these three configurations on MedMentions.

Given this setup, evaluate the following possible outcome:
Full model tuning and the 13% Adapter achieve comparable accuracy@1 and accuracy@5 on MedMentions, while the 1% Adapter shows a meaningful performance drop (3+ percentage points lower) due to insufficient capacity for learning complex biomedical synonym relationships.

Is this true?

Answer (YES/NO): NO